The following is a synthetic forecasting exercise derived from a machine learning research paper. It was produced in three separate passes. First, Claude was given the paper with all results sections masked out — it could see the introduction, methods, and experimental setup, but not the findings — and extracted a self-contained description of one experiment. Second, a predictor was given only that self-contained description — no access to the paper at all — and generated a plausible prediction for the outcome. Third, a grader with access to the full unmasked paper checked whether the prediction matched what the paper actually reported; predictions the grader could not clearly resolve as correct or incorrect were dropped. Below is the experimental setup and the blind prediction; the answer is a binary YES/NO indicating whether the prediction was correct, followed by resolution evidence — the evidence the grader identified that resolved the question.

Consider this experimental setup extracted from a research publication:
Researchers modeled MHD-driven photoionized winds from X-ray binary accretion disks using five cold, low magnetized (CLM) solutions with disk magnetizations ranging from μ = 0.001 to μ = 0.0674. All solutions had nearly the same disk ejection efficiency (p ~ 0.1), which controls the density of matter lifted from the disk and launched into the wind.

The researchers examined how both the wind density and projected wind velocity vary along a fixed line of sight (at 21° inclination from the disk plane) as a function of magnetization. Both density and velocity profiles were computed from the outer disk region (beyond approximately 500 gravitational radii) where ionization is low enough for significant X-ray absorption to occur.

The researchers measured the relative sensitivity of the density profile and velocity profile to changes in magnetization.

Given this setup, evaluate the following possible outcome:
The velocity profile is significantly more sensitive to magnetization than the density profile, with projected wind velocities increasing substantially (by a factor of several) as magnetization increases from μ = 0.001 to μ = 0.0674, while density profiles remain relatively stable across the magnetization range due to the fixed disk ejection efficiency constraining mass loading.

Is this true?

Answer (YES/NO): NO